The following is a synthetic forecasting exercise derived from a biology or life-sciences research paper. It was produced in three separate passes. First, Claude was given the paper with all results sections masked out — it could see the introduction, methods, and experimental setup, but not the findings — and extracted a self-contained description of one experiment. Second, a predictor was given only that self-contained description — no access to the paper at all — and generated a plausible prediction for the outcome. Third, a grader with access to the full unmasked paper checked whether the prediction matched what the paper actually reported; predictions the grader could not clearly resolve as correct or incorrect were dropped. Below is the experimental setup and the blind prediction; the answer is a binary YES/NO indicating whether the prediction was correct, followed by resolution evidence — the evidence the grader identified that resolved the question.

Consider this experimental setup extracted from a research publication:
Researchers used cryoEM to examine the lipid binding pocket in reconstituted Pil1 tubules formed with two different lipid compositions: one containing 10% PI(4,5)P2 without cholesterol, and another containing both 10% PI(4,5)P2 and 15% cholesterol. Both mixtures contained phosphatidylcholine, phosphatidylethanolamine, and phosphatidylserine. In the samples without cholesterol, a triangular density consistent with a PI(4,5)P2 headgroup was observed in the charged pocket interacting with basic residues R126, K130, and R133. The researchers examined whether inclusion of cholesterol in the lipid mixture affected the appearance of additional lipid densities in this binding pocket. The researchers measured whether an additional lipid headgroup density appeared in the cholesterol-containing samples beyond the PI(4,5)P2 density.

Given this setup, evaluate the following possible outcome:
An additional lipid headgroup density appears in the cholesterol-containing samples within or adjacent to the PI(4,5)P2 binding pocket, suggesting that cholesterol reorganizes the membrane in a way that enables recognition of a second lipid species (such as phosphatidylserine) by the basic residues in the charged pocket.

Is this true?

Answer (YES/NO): YES